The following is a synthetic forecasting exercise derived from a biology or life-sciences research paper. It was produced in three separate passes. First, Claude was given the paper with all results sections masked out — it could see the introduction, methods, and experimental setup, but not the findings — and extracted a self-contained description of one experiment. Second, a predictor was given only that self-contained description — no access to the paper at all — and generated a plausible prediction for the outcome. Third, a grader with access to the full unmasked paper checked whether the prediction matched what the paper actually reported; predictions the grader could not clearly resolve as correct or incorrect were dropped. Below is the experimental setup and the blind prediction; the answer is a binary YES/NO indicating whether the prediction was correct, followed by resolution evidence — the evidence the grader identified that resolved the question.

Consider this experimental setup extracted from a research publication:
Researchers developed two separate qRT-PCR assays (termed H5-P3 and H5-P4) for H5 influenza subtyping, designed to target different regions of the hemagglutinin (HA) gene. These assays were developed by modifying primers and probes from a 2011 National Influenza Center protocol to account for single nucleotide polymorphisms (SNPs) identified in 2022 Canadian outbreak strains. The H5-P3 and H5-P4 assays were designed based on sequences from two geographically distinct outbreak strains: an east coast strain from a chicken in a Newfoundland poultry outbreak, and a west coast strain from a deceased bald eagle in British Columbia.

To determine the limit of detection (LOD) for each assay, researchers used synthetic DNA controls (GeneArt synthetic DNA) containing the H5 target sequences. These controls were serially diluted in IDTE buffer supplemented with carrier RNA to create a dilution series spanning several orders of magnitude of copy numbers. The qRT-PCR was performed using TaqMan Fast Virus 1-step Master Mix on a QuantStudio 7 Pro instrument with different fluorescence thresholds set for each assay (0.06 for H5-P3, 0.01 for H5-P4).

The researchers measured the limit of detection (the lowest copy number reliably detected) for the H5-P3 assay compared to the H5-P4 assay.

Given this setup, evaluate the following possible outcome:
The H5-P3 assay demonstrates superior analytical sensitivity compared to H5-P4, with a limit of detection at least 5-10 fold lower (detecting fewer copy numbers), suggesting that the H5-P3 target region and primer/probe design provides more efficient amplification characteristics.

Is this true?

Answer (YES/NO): NO